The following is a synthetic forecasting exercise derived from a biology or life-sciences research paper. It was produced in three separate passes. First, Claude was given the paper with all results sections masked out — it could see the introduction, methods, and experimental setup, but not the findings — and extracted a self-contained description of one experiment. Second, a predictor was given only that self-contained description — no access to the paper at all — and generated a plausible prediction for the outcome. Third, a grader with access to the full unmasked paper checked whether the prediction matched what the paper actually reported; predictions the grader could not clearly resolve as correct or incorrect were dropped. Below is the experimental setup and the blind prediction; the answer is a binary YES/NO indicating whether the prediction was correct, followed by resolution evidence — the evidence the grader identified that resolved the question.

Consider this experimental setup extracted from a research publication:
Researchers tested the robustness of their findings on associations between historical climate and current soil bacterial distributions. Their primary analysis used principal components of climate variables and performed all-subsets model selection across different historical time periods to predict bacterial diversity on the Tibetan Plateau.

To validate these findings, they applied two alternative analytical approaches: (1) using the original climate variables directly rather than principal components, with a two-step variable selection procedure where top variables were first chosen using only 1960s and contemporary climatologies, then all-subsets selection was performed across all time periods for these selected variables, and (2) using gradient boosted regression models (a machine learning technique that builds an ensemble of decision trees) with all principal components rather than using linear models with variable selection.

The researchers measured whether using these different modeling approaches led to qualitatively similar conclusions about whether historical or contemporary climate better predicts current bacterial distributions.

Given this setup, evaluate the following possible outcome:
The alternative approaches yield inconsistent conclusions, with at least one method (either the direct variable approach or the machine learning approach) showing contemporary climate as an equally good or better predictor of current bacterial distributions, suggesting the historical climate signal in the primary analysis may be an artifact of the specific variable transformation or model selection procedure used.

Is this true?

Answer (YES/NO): NO